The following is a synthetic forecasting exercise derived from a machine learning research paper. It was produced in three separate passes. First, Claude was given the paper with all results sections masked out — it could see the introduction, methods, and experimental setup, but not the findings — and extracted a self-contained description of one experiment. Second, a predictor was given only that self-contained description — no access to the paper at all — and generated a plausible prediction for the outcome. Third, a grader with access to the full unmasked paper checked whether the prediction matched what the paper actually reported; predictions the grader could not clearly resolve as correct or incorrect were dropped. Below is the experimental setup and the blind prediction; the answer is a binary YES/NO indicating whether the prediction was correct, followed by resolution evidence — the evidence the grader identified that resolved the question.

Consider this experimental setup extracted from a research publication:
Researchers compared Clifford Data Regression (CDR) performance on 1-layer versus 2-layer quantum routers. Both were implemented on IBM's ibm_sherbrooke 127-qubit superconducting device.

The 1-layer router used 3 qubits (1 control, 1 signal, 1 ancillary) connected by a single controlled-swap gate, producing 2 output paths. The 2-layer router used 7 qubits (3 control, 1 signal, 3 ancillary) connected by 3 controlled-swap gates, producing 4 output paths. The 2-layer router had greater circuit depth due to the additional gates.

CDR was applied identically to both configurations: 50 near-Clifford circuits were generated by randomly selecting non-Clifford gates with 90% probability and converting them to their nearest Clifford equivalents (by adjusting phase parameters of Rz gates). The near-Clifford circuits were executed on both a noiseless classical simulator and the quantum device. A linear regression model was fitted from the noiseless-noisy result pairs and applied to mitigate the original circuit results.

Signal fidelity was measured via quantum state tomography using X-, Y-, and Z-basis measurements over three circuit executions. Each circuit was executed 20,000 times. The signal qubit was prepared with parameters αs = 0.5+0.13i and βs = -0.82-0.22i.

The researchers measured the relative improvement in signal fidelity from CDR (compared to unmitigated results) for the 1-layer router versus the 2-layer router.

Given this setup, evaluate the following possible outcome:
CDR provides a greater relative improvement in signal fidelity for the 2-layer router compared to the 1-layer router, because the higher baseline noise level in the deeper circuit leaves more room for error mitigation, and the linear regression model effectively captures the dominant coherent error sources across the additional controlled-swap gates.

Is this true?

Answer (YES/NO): NO